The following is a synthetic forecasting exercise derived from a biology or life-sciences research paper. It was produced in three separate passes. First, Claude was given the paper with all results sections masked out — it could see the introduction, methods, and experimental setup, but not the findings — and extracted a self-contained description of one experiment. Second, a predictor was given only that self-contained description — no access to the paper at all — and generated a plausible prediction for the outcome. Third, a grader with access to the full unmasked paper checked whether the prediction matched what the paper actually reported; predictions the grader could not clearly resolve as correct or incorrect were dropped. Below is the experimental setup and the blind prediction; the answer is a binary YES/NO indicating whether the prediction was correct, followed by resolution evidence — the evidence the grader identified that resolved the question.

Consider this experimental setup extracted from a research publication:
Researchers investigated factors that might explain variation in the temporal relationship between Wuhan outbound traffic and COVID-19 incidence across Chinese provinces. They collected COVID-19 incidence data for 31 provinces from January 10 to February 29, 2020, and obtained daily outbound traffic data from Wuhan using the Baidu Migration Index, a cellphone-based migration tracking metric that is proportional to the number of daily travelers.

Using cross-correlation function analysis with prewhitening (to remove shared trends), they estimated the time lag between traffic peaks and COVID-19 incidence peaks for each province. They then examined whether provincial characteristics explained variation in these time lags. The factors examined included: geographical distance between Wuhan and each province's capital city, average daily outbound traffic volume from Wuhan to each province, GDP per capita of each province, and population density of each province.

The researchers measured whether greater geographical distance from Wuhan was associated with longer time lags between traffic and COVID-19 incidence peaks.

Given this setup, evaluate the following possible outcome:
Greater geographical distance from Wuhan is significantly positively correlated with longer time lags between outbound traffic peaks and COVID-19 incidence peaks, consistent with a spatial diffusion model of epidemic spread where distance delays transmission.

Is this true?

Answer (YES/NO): NO